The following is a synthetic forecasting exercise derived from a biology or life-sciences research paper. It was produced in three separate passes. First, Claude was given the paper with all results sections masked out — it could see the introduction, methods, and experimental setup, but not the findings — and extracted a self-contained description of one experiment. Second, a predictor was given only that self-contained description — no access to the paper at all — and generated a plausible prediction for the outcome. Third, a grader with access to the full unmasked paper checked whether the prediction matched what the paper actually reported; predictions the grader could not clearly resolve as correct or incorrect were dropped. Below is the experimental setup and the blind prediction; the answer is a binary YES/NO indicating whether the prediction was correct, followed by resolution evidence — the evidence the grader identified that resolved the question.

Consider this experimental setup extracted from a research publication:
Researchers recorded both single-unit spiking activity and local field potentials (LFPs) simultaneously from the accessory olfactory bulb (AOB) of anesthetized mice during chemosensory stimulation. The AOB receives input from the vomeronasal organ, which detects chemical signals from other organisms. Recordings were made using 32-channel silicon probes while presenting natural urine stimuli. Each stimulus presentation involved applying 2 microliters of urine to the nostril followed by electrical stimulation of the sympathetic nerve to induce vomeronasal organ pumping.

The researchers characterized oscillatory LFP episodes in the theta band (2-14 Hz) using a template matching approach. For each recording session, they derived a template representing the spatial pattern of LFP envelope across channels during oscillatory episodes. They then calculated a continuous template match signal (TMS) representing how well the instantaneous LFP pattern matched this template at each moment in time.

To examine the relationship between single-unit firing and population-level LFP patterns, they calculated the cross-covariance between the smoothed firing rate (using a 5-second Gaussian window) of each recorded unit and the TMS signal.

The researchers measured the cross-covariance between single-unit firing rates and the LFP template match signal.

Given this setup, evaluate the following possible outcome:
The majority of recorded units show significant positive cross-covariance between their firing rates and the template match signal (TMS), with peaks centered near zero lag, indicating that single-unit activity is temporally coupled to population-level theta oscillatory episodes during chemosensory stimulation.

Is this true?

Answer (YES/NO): NO